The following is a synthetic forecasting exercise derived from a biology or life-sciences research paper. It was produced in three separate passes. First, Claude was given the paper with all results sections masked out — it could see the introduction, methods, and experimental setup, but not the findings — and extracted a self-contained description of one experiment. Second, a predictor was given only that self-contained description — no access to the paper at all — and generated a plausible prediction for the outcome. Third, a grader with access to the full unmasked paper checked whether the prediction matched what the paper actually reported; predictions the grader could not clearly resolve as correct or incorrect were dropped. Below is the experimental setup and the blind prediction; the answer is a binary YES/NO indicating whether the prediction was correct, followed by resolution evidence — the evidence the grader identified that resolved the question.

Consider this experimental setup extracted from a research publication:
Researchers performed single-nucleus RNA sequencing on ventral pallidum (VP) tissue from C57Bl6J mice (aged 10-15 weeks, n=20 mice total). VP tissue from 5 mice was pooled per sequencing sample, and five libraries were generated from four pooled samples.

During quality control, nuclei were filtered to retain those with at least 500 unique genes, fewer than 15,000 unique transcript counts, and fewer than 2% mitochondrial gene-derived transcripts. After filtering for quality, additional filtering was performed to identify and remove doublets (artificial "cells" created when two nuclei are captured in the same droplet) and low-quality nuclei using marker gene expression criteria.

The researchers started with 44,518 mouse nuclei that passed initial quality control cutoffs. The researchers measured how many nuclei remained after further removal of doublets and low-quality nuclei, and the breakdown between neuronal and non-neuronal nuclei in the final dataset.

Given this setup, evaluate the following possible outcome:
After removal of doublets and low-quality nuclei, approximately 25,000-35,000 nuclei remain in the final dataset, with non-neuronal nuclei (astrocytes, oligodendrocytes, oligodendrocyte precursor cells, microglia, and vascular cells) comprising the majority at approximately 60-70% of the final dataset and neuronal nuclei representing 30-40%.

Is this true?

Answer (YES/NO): NO